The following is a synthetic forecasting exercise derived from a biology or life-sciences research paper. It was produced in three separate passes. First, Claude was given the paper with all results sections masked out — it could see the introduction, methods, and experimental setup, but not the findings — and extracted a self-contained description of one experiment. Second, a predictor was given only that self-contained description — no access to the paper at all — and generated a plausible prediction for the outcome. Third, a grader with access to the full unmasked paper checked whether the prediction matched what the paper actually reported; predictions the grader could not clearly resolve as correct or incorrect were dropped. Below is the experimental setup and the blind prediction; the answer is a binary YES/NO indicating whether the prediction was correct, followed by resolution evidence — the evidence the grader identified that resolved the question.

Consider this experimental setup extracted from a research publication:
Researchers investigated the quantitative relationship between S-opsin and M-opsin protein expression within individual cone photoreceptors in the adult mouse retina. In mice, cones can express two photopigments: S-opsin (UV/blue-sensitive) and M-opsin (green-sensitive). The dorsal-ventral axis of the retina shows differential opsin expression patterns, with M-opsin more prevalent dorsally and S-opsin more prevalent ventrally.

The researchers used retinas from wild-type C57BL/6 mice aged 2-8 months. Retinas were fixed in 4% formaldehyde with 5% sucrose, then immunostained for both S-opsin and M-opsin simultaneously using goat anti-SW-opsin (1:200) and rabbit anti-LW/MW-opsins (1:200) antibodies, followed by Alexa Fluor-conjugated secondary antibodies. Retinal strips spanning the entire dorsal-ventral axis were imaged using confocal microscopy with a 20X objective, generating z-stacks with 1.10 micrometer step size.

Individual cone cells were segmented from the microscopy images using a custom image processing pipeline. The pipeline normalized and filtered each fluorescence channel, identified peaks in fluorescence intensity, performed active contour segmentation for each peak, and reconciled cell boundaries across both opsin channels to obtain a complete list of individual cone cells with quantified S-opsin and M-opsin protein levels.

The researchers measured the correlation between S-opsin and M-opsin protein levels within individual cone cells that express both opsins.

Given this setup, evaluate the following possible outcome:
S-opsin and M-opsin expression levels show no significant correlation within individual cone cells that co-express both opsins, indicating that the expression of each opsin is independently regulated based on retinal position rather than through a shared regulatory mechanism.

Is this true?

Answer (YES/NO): NO